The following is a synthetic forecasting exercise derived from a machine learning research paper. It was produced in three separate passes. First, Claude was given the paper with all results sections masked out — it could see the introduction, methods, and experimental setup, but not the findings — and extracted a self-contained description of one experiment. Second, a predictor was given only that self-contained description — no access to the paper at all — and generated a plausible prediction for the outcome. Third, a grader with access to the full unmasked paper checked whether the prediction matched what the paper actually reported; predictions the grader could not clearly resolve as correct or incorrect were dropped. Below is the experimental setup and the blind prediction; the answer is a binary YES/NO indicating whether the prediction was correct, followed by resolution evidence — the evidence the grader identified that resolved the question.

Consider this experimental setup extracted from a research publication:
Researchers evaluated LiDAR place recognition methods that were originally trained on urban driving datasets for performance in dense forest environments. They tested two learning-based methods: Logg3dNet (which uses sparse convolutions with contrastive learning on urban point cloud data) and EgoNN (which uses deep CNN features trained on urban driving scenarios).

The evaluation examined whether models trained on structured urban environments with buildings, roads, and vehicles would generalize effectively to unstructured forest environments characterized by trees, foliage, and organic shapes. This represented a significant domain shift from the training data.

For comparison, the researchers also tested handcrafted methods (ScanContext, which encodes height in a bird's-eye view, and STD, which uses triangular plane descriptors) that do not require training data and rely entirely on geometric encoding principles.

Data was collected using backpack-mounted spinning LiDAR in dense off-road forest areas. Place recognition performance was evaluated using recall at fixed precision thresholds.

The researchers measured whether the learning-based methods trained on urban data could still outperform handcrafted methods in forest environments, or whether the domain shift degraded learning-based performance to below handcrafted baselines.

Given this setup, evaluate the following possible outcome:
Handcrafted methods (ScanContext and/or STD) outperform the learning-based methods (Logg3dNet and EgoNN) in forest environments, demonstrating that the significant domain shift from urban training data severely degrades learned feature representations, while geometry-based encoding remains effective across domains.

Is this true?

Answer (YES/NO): NO